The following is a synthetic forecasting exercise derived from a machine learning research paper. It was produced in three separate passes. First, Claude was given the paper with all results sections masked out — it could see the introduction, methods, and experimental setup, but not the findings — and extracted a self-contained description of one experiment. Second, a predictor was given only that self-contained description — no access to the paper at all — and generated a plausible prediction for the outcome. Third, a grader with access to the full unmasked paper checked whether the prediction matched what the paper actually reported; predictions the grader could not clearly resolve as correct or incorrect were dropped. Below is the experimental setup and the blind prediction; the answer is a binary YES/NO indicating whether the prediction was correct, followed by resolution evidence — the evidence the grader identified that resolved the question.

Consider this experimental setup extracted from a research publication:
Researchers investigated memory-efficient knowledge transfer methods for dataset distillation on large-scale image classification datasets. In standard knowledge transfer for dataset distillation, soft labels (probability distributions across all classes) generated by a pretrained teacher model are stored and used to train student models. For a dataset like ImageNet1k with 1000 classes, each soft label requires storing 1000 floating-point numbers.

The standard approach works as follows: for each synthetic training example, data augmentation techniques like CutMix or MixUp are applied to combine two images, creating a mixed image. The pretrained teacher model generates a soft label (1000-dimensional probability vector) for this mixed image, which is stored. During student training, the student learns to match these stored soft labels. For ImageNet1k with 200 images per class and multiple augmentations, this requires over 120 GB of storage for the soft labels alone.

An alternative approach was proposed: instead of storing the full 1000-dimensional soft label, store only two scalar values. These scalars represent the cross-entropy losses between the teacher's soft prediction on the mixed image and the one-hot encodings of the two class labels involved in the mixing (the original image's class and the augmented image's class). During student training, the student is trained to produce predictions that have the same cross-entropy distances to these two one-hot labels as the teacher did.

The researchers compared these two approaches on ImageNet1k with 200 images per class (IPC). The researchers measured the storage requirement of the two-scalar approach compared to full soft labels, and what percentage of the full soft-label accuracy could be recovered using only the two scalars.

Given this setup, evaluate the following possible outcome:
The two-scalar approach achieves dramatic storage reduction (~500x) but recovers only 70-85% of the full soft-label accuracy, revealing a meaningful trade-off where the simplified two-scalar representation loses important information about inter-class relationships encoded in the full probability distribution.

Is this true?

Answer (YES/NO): NO